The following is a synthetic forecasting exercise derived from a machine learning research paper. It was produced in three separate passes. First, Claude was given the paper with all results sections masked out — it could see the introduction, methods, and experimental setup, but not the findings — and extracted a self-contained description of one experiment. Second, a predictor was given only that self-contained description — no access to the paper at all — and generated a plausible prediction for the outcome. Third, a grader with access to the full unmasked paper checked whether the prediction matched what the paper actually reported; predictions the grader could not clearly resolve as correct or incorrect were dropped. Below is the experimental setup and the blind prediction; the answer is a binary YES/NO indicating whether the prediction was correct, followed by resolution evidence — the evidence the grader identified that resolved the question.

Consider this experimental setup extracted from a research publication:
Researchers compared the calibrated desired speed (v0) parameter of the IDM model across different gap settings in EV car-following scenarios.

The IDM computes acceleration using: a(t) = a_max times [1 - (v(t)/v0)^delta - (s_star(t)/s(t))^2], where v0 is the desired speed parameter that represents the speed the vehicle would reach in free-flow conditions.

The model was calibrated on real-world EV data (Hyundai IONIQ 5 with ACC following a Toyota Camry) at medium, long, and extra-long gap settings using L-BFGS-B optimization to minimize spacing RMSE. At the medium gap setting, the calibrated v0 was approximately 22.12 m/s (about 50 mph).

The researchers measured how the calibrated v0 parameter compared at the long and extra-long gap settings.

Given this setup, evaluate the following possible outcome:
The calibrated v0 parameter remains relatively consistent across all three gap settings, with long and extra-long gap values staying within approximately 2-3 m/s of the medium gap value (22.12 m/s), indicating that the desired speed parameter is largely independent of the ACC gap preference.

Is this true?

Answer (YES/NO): YES